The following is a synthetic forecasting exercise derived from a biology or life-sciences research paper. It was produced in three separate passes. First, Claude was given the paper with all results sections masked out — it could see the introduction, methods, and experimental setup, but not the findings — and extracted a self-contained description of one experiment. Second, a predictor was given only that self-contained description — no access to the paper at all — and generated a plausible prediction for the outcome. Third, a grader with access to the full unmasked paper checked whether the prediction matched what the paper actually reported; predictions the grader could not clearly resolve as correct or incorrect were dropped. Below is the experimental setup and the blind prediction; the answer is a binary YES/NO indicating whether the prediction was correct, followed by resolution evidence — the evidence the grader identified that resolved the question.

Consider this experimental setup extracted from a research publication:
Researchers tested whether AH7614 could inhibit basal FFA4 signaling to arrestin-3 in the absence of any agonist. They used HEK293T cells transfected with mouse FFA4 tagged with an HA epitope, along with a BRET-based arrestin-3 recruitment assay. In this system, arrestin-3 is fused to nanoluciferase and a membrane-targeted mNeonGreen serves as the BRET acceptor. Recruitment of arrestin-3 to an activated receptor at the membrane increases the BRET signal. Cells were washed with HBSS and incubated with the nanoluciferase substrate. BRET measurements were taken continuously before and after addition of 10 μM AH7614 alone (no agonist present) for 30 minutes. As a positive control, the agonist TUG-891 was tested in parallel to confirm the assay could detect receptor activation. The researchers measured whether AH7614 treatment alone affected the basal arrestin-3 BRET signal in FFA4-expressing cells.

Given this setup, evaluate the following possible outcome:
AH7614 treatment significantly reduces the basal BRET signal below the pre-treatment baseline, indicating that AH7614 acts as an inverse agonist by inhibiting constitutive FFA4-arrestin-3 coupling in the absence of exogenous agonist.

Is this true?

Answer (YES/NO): YES